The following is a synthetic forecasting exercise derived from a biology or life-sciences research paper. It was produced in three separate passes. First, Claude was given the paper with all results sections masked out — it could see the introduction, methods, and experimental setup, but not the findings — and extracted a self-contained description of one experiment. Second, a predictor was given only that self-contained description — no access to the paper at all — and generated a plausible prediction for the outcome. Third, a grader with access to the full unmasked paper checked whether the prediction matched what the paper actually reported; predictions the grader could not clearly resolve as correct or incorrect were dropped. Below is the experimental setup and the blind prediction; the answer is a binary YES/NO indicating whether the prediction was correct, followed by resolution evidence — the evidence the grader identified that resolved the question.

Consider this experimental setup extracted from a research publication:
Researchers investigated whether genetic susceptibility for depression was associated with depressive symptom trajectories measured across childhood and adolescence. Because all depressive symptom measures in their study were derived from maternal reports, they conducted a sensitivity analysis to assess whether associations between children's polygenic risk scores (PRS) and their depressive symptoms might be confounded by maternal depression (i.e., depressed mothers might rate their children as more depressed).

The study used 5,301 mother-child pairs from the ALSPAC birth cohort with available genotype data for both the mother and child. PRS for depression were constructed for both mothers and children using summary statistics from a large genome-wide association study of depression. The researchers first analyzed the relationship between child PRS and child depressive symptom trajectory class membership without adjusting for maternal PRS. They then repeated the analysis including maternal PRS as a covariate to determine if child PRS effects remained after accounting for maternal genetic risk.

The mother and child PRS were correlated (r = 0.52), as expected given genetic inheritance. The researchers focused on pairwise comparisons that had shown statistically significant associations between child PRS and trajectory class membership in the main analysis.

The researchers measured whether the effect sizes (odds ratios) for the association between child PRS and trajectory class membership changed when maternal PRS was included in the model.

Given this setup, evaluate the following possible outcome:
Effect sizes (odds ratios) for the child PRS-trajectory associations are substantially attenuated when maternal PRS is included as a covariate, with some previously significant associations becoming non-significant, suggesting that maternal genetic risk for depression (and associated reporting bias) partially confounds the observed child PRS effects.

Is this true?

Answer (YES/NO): NO